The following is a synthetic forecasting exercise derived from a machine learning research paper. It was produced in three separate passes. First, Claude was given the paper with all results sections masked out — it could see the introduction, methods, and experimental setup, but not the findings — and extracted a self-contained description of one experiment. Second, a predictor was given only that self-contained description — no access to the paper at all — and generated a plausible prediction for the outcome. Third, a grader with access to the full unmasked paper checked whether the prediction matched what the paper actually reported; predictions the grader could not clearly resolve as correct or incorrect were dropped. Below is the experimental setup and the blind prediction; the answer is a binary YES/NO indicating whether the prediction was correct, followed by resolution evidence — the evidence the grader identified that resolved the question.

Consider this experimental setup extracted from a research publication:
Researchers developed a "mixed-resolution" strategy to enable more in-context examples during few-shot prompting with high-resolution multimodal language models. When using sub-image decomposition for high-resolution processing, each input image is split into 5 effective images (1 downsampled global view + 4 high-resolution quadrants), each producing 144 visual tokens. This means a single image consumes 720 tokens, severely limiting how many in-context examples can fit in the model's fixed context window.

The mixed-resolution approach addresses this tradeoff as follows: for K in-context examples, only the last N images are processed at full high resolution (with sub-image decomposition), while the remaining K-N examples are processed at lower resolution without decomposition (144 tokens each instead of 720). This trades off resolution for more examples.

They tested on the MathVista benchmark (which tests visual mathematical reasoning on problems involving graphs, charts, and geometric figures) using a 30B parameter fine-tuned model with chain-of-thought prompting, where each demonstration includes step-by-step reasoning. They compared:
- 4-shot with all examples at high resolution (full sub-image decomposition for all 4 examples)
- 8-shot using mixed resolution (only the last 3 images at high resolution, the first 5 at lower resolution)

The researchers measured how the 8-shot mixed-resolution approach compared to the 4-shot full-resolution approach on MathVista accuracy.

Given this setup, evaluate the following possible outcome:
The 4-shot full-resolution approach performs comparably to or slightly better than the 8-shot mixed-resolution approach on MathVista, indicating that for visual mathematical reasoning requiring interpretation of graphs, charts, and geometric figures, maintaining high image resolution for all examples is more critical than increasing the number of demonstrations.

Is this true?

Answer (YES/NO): NO